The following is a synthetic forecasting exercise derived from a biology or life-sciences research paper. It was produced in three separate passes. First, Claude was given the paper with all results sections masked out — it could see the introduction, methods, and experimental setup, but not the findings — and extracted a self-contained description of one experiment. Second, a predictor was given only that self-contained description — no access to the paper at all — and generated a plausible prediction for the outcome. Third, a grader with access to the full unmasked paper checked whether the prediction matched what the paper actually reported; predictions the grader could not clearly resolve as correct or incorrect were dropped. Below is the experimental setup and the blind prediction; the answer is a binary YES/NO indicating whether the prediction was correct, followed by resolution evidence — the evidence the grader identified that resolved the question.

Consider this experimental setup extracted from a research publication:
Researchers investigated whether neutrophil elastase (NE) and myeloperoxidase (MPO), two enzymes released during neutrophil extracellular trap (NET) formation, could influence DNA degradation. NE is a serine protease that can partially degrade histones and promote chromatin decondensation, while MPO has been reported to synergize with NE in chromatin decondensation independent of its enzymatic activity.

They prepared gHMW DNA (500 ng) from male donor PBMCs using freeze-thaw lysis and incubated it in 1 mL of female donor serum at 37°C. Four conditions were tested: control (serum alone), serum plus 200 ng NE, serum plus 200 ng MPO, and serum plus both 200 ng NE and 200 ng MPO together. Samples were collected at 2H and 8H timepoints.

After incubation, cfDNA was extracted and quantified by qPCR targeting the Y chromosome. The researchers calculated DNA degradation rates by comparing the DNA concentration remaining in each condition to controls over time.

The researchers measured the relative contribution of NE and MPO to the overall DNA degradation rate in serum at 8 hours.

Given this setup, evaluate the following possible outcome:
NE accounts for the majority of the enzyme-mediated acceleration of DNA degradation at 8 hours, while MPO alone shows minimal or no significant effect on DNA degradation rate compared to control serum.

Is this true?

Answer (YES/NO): NO